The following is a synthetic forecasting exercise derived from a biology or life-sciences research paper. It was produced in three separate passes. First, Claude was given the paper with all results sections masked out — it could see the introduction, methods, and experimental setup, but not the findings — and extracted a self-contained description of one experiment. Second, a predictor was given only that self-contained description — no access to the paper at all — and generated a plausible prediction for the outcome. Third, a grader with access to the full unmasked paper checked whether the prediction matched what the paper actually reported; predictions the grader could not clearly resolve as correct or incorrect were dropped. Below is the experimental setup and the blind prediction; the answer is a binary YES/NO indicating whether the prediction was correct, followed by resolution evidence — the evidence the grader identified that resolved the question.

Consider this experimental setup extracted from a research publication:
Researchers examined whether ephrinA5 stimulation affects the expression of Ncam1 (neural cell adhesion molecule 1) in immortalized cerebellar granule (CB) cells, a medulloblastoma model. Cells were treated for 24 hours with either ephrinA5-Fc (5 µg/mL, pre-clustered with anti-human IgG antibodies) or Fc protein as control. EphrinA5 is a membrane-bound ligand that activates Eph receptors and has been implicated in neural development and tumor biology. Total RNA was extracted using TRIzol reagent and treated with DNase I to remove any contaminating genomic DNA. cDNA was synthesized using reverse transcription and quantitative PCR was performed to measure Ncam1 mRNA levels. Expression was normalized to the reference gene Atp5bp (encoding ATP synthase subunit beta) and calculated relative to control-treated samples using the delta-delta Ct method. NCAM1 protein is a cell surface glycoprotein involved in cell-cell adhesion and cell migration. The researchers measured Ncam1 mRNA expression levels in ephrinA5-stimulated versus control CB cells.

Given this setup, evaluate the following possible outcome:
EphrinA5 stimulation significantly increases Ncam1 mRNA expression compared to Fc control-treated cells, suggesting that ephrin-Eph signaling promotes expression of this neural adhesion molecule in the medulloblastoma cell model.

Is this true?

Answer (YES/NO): YES